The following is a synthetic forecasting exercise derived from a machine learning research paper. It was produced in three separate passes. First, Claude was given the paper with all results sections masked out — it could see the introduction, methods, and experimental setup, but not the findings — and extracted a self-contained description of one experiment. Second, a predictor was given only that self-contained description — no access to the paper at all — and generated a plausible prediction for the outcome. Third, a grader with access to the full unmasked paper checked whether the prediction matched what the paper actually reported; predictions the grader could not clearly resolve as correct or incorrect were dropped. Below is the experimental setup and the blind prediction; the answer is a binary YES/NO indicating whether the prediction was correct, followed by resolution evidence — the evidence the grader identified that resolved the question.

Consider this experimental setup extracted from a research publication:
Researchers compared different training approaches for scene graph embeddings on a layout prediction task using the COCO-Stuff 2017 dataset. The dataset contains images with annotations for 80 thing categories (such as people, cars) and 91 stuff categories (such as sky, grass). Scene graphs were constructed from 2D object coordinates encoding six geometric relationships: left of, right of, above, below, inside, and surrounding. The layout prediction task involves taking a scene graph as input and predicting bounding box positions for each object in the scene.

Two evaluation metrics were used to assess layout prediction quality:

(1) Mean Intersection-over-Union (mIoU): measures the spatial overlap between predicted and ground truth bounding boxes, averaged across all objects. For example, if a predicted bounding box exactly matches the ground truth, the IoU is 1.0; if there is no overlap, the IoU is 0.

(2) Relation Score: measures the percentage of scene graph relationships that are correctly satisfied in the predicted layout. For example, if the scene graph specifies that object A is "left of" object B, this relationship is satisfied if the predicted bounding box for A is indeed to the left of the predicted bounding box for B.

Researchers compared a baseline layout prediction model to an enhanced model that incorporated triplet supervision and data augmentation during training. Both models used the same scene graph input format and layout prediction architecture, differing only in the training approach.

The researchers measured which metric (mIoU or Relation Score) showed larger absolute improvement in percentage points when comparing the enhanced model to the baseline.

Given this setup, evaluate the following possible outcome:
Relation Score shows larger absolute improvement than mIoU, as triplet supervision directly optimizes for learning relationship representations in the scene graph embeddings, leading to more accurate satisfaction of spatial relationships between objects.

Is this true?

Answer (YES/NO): YES